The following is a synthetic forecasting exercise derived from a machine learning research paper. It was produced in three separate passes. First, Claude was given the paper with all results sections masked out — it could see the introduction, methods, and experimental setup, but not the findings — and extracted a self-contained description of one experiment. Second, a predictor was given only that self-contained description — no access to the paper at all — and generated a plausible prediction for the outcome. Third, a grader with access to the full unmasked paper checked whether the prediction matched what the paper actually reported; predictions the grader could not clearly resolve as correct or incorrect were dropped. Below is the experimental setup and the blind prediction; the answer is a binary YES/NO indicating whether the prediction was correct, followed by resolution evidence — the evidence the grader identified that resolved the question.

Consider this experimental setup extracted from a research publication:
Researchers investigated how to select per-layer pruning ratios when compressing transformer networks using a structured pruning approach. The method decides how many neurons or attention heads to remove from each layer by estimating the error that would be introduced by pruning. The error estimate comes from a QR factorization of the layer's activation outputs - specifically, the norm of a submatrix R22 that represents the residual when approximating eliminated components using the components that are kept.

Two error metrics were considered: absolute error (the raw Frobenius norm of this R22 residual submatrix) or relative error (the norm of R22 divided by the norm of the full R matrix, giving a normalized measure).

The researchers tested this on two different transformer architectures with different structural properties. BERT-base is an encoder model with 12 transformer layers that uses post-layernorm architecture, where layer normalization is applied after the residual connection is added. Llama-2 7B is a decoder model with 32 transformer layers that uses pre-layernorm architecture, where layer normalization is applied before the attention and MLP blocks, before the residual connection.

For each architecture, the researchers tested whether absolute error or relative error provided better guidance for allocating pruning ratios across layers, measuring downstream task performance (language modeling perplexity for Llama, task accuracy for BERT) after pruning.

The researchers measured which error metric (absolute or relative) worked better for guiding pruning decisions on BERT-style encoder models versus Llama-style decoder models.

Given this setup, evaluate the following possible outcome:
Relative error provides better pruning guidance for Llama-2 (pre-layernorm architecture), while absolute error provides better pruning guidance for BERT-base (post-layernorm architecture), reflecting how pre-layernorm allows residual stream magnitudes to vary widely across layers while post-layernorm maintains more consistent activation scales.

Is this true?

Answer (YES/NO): YES